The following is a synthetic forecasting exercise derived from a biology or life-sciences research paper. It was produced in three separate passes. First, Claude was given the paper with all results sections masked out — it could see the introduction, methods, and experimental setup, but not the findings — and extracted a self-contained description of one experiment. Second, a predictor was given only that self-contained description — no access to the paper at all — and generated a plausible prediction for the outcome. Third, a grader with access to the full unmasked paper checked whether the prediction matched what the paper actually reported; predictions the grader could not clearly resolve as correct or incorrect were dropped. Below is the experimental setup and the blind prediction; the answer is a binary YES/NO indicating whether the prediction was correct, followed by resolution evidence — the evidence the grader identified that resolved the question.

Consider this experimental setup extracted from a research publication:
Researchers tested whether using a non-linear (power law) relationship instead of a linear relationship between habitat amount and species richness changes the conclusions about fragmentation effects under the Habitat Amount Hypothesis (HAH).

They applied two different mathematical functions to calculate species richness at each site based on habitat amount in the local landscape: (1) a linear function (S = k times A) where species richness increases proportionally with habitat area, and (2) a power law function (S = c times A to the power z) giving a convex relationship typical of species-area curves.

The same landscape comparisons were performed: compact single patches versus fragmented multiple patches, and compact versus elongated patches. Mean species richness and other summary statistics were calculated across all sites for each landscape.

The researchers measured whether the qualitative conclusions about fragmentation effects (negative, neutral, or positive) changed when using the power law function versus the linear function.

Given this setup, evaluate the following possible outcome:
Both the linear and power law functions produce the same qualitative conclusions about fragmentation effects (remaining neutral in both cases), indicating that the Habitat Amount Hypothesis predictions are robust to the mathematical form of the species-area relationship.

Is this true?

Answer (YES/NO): NO